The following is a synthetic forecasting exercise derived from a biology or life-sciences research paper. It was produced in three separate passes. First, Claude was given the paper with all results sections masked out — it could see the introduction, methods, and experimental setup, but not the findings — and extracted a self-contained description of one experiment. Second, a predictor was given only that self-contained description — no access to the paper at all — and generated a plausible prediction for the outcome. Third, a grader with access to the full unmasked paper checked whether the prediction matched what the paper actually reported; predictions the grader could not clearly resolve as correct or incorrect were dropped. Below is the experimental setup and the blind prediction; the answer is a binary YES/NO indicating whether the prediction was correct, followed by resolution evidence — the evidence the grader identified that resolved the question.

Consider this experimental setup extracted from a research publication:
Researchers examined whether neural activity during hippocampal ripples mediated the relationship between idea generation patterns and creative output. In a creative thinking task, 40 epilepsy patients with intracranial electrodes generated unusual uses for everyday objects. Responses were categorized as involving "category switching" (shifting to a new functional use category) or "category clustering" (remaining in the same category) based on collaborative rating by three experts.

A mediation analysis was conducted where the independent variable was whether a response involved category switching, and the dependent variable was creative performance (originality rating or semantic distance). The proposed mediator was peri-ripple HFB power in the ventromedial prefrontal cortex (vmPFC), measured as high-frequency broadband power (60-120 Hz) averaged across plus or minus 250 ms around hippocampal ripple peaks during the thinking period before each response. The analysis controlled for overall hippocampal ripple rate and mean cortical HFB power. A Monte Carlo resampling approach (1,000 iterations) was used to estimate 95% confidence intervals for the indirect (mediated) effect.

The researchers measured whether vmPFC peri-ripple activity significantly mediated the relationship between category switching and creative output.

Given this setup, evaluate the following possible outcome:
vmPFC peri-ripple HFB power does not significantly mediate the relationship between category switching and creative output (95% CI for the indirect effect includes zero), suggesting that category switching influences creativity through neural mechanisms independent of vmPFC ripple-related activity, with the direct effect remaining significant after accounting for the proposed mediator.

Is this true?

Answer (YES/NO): NO